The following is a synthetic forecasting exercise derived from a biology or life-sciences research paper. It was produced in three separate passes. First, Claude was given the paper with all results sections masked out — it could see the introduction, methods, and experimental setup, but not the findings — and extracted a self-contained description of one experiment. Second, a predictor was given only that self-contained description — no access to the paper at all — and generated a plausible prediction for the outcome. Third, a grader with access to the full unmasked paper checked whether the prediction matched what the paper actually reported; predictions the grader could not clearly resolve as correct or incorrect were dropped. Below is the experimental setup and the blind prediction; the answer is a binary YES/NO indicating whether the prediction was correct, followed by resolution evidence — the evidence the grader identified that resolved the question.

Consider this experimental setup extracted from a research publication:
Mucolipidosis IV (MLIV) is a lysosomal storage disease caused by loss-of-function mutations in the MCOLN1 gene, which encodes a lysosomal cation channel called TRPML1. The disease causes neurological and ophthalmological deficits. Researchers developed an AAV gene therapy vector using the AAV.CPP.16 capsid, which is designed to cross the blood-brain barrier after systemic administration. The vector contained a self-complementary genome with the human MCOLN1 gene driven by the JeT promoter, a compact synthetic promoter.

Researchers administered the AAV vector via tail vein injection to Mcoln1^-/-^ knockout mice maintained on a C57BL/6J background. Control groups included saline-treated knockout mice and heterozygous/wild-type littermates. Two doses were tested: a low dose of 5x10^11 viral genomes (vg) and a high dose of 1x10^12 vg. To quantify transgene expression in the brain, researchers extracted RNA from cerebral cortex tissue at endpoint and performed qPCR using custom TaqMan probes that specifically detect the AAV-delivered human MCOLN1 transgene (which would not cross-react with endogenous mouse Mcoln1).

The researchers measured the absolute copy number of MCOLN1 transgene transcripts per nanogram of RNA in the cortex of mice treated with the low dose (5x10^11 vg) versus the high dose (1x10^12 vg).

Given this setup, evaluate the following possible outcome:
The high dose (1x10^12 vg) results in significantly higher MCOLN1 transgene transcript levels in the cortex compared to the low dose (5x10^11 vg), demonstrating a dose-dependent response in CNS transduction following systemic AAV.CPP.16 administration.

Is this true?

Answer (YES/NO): YES